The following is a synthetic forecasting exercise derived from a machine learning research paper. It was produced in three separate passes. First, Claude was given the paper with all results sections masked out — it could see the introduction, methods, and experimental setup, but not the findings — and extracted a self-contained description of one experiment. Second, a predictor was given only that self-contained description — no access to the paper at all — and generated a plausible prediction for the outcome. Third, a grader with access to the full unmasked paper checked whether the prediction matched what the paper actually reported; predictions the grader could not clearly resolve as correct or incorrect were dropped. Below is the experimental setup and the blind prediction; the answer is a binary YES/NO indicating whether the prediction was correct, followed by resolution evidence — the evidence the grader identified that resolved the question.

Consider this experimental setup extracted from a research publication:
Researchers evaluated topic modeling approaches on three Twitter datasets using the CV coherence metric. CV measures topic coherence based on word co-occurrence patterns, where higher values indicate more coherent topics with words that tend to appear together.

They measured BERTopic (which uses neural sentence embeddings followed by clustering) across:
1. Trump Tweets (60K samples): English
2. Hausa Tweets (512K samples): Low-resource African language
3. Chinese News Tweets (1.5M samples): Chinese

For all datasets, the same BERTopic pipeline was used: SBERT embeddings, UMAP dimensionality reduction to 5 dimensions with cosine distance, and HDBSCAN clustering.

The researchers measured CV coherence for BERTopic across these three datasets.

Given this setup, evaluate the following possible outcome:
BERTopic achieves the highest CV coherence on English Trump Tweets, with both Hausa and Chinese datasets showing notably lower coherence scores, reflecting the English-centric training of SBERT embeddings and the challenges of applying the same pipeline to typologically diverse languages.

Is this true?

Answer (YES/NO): NO